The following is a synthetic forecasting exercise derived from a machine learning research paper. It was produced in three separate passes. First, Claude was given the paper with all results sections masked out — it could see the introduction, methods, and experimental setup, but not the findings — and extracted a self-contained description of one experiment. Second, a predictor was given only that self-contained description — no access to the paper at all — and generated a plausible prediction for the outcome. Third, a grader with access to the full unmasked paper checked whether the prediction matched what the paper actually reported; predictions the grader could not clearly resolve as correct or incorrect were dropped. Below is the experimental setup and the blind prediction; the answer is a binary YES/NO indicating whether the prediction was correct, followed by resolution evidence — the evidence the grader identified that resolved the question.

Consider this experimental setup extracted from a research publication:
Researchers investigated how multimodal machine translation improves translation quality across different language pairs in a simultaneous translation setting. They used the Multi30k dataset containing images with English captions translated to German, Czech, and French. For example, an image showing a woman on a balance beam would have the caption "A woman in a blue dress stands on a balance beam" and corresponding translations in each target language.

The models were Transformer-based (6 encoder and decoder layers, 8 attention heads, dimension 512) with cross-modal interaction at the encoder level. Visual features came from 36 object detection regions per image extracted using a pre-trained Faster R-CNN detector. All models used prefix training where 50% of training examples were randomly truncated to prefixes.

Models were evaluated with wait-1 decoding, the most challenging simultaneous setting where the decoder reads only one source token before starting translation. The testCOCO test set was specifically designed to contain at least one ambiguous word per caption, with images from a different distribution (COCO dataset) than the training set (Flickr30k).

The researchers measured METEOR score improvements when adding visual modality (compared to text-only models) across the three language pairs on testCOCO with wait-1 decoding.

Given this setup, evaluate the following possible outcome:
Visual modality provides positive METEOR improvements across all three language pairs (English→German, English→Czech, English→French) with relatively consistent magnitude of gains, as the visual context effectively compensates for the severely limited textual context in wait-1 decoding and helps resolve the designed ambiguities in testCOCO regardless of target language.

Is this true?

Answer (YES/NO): NO